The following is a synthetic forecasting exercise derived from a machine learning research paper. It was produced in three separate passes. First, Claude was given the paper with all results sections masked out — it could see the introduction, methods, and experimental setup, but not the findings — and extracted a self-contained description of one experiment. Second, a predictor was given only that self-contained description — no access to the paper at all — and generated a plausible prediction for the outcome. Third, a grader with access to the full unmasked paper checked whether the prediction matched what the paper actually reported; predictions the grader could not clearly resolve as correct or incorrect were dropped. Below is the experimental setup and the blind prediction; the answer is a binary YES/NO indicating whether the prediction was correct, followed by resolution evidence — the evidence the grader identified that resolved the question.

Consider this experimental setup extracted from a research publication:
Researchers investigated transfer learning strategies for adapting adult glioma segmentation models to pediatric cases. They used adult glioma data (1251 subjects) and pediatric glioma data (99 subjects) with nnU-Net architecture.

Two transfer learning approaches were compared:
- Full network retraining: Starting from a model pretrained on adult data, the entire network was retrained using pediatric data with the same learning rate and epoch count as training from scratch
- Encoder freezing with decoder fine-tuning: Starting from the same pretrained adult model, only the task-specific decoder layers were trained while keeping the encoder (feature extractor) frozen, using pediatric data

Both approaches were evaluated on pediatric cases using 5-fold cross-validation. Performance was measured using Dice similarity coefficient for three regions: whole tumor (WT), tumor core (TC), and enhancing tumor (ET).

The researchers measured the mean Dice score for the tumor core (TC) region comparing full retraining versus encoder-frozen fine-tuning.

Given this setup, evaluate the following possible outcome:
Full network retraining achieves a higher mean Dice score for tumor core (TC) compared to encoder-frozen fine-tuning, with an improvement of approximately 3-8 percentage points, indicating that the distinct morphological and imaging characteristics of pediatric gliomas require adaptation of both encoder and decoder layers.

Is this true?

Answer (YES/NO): NO